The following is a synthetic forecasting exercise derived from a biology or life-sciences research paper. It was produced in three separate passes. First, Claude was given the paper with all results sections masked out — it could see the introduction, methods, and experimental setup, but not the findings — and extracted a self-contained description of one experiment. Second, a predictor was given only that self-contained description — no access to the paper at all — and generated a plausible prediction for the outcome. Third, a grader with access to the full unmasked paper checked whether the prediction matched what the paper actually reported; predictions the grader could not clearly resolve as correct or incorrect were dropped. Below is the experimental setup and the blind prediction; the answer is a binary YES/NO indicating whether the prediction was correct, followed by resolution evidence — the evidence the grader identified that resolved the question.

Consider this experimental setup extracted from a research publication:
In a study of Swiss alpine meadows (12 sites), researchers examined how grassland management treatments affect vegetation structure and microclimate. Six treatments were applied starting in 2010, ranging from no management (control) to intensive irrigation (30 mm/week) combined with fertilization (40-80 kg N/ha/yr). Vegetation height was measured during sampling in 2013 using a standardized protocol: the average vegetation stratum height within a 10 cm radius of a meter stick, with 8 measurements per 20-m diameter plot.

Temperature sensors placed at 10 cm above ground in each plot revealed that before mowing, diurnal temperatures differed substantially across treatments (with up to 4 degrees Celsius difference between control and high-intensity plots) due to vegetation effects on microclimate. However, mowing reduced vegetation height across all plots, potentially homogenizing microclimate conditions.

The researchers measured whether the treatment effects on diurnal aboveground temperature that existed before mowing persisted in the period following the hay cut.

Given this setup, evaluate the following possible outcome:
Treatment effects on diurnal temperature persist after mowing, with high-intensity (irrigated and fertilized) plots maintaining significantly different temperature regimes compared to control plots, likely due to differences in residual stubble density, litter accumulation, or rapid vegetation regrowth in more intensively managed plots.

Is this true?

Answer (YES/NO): NO